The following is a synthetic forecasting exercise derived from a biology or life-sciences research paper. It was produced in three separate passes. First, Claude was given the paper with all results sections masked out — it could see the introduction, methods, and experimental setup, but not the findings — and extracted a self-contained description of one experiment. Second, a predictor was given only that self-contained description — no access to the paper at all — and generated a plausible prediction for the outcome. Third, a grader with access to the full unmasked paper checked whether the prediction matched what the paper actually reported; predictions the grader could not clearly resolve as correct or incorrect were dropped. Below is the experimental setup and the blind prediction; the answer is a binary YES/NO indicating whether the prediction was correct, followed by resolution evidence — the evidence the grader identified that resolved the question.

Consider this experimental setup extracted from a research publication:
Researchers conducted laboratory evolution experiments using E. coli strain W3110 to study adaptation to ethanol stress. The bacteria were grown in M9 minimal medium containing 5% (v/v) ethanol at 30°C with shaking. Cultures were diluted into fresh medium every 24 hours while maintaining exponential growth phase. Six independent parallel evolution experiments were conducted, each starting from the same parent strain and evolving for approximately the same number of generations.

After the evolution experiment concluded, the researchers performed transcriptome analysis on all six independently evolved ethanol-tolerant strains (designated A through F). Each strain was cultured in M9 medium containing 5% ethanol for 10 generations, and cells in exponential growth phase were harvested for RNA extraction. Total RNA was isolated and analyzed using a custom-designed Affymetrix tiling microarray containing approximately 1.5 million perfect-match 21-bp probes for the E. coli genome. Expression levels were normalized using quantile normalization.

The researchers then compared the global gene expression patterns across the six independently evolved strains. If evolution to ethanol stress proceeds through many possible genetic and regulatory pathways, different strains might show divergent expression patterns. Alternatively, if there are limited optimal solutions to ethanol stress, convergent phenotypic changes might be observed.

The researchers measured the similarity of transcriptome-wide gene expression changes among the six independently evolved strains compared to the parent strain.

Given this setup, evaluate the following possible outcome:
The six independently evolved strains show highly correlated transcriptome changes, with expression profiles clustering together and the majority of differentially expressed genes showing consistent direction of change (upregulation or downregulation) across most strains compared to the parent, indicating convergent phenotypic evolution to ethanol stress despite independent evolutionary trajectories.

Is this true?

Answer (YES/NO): YES